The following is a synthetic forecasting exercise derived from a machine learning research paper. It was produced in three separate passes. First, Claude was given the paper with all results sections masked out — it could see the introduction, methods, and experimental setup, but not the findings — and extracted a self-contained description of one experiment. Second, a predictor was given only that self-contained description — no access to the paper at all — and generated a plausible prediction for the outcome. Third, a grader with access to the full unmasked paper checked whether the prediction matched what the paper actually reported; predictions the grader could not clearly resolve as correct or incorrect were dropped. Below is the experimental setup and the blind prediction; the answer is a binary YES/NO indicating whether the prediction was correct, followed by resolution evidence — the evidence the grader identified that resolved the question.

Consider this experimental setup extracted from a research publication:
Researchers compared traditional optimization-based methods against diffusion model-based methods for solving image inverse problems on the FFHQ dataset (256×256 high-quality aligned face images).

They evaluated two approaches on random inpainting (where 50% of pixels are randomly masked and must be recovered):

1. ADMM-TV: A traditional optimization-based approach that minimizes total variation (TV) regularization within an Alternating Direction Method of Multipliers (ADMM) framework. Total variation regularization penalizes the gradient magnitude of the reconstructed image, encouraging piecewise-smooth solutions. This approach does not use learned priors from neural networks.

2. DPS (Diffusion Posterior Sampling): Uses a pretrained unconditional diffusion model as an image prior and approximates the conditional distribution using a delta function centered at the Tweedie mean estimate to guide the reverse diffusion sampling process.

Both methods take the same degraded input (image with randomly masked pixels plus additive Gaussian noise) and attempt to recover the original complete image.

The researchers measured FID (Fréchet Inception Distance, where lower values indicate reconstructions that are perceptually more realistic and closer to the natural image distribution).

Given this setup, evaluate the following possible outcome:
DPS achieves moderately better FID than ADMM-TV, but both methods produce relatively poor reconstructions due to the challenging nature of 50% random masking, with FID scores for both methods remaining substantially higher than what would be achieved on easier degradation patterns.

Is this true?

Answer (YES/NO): NO